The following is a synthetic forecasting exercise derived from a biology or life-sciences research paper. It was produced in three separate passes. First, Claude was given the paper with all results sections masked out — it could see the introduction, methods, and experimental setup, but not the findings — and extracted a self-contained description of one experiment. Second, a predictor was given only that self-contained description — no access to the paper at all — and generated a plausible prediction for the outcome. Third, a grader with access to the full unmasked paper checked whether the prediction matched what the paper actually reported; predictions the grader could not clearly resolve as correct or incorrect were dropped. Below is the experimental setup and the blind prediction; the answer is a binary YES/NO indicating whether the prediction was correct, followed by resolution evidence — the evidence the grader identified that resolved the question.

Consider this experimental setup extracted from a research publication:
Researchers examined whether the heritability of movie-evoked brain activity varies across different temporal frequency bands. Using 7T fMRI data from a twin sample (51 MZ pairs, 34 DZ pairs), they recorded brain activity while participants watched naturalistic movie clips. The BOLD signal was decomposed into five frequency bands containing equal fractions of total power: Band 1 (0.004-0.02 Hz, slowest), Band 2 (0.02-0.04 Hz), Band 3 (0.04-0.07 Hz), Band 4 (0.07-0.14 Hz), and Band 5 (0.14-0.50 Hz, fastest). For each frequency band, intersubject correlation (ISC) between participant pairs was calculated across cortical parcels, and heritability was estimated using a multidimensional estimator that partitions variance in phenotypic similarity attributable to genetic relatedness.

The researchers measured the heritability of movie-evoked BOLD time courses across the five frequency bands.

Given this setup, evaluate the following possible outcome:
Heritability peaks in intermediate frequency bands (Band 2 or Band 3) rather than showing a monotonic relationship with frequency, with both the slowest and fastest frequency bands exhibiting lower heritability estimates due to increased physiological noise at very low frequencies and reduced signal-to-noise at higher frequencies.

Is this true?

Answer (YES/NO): NO